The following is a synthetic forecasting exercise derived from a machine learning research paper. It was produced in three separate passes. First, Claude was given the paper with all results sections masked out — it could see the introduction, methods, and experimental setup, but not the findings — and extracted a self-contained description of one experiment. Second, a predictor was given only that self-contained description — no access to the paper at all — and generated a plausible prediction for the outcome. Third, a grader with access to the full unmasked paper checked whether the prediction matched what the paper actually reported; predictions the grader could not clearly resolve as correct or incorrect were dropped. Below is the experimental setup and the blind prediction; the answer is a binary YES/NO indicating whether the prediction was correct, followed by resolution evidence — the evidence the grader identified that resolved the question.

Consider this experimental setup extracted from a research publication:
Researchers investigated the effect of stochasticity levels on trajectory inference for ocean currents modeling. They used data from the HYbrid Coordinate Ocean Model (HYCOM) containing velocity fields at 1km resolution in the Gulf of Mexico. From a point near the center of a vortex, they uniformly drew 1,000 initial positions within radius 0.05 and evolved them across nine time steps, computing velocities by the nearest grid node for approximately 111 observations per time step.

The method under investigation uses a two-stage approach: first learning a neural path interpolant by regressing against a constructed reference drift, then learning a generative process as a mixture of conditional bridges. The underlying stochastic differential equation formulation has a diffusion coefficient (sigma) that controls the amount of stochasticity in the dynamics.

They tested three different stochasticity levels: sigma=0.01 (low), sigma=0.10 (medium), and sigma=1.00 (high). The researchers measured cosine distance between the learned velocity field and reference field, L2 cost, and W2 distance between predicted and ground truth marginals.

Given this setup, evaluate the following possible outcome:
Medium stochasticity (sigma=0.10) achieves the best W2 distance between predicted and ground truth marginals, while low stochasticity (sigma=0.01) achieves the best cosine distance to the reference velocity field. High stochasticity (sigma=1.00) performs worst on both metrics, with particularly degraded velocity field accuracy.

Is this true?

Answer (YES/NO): NO